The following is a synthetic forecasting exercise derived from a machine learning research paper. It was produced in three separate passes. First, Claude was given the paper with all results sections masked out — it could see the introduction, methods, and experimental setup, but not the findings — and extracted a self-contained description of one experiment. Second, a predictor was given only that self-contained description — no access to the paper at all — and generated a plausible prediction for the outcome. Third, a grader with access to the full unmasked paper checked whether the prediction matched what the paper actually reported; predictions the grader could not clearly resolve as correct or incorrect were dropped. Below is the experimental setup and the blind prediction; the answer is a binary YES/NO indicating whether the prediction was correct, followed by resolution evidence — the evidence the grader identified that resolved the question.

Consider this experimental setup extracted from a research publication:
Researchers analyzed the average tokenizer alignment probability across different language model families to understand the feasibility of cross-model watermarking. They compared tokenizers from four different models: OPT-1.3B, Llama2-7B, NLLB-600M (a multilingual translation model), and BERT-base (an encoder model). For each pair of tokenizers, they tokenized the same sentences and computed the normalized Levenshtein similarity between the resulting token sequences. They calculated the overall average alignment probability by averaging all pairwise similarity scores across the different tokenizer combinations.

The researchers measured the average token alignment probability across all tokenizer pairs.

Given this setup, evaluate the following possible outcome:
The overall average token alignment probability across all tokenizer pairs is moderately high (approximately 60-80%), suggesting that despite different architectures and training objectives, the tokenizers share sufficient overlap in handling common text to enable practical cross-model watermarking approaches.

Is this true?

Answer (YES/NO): YES